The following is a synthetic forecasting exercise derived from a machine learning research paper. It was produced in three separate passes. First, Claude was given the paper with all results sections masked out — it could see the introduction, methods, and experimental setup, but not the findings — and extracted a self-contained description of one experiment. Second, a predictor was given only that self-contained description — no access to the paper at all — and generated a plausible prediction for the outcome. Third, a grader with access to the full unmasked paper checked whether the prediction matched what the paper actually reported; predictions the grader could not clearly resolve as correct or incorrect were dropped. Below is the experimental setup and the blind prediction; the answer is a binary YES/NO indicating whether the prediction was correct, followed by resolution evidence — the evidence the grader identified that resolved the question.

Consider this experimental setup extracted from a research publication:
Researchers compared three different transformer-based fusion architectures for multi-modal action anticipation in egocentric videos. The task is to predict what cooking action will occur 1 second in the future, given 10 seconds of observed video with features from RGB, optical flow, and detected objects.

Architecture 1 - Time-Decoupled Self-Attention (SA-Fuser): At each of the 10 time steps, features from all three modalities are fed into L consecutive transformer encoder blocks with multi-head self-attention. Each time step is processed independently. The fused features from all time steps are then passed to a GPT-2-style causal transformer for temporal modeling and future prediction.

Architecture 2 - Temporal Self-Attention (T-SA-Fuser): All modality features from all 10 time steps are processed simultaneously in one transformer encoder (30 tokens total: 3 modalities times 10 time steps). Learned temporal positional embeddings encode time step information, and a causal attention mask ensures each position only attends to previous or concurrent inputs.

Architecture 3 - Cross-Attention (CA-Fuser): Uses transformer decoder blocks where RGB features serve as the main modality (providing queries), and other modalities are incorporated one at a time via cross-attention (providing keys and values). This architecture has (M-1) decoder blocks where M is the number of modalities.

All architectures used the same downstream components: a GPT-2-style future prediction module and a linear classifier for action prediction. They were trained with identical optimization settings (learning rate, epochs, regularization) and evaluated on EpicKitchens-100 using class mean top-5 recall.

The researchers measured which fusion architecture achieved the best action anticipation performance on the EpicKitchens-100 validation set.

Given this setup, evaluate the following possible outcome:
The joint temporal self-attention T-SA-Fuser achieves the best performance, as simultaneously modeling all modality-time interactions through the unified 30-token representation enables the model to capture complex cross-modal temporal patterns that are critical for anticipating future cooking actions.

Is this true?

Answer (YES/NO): NO